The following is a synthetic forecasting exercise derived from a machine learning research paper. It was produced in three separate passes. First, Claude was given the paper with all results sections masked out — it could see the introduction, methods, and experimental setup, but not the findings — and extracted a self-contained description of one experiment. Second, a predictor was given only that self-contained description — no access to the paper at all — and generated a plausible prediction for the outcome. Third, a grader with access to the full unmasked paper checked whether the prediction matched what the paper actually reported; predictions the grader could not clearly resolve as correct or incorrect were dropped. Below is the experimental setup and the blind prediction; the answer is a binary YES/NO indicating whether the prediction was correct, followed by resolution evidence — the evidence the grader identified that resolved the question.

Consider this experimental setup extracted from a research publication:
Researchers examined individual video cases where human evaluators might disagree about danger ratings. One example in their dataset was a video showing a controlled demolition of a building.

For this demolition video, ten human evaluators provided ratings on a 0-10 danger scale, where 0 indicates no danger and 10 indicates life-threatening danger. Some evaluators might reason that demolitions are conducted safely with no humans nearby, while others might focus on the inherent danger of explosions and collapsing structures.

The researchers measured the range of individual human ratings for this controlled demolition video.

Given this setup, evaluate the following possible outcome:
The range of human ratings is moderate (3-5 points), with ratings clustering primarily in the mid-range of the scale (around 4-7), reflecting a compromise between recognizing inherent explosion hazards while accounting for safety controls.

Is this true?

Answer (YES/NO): NO